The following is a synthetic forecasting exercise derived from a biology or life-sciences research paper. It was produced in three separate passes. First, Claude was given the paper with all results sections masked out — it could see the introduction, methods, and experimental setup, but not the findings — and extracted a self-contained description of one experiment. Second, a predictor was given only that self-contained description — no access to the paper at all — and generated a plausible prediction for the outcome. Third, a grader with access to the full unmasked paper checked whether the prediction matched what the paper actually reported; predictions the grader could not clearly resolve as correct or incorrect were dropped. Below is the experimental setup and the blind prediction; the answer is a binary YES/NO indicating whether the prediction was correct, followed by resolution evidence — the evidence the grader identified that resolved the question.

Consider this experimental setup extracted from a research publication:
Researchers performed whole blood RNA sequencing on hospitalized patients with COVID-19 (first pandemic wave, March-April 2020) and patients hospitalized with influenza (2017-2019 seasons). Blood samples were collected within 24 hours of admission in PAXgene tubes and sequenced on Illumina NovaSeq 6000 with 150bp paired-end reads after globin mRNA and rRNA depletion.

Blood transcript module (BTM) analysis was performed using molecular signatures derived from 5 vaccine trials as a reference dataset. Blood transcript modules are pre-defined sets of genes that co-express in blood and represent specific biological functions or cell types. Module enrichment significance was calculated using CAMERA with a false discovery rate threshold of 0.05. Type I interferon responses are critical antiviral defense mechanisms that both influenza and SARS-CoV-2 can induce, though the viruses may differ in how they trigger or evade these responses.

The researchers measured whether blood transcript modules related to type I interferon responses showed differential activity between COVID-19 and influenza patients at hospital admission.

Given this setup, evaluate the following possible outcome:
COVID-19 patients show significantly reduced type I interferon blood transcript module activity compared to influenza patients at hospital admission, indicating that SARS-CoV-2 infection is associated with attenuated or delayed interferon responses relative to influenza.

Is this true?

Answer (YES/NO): YES